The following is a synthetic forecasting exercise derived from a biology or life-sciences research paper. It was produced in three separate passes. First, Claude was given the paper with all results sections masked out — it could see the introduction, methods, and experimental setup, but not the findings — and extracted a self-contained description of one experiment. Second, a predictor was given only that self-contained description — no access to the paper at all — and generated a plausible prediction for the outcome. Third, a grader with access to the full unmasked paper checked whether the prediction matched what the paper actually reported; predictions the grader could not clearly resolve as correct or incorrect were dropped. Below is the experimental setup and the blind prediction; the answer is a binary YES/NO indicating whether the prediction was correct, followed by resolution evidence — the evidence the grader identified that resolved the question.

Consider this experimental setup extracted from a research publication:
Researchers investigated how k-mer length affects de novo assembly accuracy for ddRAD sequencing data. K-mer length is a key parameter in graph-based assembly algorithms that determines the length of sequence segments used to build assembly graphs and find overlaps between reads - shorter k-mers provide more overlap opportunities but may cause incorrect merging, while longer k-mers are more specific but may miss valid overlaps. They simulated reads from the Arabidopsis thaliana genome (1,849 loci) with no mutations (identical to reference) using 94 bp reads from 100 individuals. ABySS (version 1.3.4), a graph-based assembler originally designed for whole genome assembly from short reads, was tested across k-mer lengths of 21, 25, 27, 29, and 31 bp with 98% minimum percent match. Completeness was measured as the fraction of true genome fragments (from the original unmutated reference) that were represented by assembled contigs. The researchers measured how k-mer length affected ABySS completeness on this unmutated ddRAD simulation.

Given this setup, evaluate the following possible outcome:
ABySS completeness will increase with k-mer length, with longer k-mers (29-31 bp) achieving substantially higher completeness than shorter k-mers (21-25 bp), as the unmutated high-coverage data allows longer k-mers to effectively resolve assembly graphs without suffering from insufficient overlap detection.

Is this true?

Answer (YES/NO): NO